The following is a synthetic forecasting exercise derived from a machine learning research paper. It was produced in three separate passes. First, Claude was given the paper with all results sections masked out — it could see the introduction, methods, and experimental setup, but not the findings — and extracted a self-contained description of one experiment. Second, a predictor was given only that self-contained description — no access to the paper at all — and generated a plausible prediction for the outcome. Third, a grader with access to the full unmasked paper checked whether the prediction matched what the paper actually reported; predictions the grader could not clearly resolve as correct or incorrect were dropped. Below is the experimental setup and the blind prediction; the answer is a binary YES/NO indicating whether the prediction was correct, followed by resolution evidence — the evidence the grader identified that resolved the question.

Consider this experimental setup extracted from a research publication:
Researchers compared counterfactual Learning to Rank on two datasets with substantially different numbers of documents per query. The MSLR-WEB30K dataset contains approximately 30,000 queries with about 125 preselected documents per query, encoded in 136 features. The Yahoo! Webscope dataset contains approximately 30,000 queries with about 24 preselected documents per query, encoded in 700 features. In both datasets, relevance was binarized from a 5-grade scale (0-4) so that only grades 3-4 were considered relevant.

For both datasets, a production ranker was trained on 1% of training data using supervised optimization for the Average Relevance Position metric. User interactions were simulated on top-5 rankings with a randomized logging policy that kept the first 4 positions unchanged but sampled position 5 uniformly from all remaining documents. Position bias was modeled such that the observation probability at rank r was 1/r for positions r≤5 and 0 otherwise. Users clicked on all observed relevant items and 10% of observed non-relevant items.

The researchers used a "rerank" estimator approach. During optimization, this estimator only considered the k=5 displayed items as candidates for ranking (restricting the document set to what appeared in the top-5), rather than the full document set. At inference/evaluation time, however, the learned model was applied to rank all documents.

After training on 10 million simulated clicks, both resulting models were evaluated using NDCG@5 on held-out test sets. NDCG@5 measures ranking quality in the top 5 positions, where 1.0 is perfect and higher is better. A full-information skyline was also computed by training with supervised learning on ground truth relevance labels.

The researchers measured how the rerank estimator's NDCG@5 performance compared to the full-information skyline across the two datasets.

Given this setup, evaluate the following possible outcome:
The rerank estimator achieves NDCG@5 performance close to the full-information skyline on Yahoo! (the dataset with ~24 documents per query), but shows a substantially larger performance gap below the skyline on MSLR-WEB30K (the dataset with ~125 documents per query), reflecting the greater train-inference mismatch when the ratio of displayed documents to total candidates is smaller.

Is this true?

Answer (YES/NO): NO